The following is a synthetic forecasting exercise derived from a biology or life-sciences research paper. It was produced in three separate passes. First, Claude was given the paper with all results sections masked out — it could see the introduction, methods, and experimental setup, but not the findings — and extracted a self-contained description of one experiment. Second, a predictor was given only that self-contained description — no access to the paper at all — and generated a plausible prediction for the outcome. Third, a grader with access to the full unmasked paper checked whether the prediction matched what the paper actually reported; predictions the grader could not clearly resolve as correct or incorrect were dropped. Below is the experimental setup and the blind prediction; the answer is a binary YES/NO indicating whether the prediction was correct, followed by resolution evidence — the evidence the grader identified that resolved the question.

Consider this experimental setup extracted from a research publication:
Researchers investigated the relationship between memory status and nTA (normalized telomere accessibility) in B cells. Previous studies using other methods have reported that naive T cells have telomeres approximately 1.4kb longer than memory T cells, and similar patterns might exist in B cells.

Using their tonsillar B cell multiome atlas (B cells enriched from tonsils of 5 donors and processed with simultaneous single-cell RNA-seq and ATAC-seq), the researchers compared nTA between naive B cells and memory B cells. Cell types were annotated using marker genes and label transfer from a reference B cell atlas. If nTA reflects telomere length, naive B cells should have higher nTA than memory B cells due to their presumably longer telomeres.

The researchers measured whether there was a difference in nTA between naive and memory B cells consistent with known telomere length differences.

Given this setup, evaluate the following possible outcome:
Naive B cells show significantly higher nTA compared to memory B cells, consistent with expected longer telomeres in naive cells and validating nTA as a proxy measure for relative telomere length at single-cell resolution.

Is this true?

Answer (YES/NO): NO